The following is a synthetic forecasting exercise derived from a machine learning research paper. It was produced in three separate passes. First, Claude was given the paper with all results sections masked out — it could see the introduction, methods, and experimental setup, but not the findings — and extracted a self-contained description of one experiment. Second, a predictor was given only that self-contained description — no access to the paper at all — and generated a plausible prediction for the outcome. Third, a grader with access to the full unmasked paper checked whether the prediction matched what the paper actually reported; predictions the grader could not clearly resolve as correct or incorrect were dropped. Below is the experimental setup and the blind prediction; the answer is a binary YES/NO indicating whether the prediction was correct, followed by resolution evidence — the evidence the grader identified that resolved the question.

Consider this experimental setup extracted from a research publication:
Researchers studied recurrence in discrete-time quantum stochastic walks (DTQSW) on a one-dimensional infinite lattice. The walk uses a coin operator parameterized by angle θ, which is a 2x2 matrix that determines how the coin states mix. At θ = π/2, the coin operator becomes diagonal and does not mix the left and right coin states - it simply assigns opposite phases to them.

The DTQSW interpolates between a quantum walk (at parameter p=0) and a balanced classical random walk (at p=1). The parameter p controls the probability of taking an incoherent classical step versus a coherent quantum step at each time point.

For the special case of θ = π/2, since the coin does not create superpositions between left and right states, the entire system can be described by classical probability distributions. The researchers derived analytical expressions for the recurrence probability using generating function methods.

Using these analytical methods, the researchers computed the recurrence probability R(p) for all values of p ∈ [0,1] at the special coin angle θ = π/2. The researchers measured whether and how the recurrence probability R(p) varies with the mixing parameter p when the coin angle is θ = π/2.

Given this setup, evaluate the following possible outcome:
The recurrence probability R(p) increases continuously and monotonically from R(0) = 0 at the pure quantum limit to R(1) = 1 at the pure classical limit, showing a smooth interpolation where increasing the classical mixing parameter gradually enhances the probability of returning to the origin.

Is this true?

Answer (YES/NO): NO